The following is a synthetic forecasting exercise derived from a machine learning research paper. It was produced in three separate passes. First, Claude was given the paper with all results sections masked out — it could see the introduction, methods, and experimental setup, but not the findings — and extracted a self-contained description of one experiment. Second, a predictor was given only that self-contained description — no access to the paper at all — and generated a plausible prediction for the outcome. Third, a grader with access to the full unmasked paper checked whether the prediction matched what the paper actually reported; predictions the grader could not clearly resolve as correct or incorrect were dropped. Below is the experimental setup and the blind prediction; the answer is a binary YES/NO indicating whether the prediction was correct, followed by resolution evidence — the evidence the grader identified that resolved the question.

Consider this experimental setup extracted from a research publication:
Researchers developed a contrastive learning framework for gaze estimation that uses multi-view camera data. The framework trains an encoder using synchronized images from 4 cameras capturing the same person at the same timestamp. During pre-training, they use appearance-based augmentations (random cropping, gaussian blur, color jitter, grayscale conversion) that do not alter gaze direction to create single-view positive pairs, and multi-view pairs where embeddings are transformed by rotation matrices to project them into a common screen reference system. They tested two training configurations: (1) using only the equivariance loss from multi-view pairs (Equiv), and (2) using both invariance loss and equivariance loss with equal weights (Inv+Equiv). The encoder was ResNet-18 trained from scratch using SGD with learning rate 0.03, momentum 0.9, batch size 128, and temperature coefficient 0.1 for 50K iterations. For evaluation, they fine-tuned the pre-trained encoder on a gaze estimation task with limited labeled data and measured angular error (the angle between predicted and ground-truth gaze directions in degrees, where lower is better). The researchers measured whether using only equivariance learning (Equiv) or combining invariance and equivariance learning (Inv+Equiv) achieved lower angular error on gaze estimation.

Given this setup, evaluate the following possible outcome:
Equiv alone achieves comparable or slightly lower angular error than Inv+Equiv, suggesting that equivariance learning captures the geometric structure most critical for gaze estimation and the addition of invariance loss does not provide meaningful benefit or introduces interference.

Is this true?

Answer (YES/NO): YES